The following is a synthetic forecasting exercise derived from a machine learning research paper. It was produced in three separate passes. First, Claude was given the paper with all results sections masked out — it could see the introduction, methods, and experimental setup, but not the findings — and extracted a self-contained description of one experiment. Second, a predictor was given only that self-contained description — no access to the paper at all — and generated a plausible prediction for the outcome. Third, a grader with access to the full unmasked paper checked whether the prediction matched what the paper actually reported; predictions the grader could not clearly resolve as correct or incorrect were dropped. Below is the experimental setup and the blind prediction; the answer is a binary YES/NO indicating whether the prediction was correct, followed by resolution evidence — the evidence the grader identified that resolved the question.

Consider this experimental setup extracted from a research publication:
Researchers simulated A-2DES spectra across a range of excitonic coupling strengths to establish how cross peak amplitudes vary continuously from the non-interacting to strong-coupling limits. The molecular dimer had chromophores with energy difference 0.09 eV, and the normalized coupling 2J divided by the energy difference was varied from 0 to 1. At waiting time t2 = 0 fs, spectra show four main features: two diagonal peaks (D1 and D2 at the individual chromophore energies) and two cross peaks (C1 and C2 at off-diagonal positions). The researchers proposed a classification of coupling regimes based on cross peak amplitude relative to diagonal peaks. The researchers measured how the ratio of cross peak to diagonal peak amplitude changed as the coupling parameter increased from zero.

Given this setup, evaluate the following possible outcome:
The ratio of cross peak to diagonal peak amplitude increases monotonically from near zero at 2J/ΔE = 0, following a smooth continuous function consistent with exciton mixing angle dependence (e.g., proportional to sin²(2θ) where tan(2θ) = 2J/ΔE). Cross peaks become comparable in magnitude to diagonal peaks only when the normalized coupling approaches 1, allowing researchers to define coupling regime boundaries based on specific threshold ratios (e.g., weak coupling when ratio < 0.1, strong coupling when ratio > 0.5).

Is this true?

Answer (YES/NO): NO